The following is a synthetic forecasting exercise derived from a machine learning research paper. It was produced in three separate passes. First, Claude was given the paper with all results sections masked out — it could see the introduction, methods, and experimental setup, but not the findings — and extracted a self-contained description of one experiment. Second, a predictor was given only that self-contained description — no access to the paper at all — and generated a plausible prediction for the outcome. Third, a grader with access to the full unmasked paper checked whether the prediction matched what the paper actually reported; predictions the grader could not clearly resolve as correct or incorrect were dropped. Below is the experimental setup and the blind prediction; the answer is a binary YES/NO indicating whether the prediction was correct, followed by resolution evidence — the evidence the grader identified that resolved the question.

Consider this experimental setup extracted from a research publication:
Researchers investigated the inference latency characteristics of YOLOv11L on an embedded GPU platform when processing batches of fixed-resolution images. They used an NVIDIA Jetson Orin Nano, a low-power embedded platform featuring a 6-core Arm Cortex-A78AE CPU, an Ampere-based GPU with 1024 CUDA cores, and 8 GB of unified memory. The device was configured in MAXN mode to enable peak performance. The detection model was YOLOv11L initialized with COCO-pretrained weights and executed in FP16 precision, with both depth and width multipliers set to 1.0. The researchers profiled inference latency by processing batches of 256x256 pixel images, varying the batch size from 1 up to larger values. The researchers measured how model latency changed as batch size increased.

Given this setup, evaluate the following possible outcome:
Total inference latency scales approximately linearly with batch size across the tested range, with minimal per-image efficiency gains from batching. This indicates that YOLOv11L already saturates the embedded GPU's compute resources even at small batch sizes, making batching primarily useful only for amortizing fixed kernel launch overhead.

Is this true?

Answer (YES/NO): YES